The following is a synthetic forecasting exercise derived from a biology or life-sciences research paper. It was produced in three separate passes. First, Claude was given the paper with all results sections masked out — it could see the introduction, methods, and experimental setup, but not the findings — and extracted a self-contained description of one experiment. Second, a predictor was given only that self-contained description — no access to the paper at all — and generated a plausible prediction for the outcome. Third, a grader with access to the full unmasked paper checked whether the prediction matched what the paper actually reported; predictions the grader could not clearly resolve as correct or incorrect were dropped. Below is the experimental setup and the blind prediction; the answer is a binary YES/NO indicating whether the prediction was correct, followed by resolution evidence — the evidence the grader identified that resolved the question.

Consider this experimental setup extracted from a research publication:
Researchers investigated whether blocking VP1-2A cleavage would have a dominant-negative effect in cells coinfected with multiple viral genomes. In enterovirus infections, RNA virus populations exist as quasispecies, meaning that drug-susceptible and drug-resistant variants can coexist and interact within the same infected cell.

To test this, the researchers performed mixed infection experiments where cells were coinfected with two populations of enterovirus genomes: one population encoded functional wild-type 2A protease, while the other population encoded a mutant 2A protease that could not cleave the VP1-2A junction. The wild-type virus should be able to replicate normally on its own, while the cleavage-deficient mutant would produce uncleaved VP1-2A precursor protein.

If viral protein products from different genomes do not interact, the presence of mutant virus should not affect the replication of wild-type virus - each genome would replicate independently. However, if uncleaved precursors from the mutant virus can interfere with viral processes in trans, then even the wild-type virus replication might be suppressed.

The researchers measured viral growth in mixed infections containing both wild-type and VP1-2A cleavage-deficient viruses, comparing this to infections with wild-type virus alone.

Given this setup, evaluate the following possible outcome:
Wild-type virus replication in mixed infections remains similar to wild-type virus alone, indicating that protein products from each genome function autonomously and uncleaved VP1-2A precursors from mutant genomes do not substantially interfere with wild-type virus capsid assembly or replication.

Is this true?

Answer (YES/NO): NO